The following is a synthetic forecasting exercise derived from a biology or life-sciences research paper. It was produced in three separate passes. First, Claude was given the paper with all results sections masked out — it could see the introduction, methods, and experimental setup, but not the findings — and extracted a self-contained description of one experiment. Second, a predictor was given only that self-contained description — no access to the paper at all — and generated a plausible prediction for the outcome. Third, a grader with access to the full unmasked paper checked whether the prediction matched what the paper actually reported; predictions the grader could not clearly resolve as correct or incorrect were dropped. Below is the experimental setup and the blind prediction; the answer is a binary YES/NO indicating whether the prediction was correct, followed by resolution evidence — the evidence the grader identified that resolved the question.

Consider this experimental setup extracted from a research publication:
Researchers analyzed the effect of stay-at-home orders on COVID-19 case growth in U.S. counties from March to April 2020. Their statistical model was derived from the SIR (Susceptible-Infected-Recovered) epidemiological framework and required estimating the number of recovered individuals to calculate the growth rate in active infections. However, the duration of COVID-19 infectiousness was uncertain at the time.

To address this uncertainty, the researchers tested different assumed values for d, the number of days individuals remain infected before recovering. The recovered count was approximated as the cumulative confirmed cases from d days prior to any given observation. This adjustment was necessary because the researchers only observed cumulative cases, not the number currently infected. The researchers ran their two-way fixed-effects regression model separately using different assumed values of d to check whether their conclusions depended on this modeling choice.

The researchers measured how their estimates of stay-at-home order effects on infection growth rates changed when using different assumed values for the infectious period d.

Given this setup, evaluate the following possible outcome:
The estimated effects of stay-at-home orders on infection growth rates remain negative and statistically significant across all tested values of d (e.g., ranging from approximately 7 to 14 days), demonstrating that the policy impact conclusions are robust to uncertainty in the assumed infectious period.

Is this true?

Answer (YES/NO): YES